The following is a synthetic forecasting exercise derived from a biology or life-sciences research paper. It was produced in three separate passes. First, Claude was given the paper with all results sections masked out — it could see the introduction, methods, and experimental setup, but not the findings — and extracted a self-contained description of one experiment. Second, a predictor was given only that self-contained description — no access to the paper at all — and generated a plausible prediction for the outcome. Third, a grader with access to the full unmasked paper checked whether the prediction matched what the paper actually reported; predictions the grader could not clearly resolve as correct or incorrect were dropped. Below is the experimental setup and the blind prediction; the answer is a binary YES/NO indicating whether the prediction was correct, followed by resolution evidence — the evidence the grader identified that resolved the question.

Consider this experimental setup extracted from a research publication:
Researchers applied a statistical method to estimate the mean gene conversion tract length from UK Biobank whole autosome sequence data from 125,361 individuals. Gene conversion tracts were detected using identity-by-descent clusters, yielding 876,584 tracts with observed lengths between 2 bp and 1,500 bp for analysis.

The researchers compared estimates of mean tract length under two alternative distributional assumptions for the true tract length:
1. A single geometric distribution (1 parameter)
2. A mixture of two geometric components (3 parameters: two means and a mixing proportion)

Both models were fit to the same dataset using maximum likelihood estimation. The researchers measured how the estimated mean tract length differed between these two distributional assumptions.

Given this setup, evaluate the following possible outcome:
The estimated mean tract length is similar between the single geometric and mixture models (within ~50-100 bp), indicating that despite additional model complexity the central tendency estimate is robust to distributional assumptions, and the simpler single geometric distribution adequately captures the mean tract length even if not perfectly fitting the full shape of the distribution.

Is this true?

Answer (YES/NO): NO